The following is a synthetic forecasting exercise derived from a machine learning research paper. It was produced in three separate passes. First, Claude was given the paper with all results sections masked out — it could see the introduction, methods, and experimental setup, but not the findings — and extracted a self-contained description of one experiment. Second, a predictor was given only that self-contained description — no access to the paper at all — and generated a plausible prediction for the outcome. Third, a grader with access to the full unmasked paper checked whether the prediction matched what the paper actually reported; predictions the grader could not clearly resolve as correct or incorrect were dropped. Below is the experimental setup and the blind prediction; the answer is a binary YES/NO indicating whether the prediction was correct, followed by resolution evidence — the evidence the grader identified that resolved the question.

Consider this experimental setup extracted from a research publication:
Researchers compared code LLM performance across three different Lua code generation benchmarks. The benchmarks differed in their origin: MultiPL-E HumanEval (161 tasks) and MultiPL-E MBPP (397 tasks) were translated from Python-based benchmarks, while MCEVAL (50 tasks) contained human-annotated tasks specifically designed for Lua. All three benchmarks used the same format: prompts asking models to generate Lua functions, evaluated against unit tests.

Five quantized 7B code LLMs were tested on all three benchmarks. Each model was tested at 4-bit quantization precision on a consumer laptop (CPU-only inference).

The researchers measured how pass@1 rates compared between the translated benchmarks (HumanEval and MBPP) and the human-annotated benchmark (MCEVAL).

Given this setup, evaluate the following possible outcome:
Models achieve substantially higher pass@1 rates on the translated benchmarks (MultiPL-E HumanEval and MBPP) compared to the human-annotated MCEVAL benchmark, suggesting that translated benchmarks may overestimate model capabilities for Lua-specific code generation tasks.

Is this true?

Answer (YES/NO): NO